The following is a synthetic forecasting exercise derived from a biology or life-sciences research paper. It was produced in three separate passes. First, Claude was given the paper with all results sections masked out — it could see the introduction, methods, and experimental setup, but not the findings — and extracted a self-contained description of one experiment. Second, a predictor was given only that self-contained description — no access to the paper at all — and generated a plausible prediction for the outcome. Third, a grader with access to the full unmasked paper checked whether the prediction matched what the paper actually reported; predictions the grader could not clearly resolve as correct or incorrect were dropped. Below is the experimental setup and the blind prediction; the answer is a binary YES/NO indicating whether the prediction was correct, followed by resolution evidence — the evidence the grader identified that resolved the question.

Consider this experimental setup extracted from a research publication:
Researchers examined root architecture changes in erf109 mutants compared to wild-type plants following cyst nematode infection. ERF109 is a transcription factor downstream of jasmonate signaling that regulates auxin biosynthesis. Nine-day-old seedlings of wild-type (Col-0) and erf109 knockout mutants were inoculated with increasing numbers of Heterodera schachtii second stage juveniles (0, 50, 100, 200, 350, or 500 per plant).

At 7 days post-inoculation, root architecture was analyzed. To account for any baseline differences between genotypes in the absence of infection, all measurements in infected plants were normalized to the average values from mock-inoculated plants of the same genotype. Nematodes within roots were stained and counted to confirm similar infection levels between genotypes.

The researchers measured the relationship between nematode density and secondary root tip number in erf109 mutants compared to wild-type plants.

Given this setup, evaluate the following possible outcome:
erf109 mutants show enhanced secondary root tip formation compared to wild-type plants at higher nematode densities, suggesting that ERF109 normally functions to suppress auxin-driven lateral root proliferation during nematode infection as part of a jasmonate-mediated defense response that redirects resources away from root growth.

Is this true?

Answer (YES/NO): NO